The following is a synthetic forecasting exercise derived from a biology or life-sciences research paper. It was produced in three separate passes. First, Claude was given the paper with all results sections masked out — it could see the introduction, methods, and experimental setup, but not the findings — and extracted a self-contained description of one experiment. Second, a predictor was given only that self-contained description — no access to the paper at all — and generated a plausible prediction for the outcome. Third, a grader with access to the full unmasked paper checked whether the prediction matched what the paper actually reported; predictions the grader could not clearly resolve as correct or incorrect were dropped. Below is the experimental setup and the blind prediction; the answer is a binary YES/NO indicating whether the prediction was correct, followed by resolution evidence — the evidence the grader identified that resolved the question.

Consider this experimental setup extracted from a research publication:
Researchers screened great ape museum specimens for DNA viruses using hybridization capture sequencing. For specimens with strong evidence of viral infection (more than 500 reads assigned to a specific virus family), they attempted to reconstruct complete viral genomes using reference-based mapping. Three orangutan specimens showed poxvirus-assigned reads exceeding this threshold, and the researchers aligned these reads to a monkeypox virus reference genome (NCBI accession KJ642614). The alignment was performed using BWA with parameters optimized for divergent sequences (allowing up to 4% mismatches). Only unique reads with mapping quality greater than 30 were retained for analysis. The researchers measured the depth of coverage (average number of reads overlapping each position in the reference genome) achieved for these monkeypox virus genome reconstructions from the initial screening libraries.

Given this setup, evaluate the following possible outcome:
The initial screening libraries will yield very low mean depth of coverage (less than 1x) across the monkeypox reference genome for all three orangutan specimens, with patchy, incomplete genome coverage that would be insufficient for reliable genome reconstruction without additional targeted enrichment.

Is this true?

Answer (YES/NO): NO